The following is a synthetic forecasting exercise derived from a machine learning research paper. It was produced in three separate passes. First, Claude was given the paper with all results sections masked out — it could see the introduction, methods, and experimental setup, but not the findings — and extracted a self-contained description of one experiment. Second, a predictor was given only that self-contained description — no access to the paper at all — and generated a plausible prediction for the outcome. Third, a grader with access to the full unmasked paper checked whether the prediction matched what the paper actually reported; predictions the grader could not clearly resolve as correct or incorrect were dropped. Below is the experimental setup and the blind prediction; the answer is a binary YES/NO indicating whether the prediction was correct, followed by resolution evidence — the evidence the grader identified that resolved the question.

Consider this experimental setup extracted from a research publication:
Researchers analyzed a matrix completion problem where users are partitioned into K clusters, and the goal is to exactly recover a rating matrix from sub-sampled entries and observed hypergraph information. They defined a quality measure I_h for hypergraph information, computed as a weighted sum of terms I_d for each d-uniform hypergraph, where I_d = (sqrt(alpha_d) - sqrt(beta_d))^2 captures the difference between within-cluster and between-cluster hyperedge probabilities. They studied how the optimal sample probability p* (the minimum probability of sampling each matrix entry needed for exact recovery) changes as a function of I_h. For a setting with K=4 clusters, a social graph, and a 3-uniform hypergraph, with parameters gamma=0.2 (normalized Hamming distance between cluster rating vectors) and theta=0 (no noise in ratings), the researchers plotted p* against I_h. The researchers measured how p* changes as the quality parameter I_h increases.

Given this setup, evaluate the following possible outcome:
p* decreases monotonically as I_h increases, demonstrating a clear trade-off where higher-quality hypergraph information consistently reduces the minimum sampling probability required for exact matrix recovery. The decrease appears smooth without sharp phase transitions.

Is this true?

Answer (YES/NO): NO